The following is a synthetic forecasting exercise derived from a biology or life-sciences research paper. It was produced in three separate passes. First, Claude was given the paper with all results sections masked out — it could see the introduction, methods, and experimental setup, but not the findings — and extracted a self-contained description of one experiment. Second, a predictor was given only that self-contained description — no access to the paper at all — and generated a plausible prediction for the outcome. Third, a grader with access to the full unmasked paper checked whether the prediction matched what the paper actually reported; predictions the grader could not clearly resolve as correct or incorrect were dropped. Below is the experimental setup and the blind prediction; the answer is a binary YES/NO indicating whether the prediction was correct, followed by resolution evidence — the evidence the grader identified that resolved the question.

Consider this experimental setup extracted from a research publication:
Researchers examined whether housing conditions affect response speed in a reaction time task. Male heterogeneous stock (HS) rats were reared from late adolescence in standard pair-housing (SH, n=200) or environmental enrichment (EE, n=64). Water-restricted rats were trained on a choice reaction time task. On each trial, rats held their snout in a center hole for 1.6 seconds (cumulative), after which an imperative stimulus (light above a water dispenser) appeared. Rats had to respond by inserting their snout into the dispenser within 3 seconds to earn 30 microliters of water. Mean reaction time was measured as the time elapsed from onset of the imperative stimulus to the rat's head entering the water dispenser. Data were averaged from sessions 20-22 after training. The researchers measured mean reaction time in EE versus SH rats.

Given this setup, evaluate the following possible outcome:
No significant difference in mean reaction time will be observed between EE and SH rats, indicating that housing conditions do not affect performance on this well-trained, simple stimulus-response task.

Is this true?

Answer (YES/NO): NO